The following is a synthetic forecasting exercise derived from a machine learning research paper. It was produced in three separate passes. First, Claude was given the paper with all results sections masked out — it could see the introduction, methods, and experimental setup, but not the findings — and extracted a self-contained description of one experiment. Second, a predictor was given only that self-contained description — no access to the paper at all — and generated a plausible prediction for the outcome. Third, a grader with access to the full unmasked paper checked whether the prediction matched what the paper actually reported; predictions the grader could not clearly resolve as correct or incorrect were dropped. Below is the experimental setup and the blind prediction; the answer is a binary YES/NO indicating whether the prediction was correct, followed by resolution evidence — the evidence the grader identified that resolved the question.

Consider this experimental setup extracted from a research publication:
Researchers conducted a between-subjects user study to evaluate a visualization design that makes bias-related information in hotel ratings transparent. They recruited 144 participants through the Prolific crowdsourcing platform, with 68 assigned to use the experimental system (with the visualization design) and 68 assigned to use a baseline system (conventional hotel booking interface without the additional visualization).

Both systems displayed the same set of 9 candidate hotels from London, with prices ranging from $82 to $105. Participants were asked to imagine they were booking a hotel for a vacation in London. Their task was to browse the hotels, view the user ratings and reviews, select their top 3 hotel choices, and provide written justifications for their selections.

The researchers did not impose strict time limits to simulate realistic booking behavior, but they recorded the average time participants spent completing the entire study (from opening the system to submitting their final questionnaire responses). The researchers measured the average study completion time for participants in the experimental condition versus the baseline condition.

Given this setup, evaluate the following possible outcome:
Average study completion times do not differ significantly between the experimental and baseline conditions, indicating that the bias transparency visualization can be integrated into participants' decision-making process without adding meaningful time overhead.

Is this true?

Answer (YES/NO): NO